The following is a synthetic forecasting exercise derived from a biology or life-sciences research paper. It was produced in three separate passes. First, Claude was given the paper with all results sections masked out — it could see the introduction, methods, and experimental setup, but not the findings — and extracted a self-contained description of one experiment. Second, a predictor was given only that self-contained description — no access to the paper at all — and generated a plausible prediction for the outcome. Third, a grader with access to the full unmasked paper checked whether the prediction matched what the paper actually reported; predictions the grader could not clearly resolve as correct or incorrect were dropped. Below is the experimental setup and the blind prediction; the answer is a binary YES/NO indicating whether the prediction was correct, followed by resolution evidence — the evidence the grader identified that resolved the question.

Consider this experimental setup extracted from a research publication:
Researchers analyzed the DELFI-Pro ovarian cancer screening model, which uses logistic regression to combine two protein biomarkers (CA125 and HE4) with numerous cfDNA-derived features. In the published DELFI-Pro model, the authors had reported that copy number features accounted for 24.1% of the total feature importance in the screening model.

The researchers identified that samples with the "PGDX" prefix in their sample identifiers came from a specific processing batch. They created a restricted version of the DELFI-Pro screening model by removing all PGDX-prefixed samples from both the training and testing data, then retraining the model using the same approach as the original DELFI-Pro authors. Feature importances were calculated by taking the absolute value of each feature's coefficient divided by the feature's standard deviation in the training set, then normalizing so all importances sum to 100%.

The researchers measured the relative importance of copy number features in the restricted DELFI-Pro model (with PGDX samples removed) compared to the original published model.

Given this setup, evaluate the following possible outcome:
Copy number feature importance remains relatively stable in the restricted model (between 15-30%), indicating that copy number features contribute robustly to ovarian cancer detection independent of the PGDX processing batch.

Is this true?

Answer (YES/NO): NO